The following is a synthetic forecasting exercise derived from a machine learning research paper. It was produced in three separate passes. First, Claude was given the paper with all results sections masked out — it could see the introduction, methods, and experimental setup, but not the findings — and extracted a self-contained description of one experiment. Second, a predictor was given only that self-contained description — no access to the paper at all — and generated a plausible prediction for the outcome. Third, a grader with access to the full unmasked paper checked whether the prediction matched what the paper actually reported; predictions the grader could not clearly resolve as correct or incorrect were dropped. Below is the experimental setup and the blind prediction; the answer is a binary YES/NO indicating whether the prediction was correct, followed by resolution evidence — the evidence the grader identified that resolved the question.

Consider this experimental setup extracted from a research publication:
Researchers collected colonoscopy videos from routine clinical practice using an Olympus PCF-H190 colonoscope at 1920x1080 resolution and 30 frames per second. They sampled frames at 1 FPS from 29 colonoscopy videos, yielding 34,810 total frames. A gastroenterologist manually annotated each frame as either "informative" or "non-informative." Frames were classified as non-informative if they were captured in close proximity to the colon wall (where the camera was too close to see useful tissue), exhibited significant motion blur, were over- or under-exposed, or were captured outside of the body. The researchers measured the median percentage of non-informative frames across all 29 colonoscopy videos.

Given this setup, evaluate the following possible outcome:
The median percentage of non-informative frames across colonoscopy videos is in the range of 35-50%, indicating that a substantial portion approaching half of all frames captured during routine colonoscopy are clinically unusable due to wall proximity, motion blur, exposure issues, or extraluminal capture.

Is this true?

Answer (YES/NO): NO